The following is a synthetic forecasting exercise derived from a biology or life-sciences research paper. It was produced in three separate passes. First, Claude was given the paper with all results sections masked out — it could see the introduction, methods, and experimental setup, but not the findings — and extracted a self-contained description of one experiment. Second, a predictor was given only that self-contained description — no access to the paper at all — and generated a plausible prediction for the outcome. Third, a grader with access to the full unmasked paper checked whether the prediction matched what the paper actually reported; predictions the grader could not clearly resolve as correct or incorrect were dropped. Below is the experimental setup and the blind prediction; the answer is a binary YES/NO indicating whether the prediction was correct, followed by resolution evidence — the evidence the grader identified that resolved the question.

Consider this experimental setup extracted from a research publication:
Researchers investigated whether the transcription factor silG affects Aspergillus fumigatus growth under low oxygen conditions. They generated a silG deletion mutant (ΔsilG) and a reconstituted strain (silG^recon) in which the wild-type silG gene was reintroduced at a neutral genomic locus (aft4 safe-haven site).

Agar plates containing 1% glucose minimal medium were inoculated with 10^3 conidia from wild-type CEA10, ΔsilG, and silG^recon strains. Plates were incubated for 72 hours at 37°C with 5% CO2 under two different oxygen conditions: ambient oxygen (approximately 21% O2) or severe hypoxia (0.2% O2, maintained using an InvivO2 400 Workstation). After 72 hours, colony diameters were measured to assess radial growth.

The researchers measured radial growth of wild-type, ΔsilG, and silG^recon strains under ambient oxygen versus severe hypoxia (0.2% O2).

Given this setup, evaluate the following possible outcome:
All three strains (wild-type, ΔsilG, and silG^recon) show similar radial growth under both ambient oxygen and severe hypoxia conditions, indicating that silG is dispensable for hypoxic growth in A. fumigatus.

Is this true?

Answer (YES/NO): YES